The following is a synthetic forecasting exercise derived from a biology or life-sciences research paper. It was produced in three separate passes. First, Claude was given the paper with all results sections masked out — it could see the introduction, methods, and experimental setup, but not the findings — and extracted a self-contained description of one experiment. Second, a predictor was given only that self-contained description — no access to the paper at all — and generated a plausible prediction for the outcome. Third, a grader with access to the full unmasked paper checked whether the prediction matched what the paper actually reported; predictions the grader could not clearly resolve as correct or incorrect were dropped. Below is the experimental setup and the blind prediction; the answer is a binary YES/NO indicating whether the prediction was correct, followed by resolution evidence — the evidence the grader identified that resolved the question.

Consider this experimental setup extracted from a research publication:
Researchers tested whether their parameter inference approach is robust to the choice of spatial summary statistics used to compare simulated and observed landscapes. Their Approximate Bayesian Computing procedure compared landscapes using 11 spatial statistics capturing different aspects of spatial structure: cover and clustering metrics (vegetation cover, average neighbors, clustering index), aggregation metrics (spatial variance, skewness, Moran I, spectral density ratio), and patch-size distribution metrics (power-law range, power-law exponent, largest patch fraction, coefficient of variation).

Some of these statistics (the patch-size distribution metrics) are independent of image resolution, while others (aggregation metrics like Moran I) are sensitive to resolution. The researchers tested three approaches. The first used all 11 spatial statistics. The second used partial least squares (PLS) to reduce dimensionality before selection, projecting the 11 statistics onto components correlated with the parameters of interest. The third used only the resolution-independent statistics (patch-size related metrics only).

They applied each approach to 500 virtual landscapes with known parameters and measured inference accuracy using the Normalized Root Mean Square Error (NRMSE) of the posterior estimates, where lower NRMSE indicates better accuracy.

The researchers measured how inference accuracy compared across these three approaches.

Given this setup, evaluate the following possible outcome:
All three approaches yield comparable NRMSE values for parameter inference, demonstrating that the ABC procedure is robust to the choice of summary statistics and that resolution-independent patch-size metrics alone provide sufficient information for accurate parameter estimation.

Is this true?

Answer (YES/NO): NO